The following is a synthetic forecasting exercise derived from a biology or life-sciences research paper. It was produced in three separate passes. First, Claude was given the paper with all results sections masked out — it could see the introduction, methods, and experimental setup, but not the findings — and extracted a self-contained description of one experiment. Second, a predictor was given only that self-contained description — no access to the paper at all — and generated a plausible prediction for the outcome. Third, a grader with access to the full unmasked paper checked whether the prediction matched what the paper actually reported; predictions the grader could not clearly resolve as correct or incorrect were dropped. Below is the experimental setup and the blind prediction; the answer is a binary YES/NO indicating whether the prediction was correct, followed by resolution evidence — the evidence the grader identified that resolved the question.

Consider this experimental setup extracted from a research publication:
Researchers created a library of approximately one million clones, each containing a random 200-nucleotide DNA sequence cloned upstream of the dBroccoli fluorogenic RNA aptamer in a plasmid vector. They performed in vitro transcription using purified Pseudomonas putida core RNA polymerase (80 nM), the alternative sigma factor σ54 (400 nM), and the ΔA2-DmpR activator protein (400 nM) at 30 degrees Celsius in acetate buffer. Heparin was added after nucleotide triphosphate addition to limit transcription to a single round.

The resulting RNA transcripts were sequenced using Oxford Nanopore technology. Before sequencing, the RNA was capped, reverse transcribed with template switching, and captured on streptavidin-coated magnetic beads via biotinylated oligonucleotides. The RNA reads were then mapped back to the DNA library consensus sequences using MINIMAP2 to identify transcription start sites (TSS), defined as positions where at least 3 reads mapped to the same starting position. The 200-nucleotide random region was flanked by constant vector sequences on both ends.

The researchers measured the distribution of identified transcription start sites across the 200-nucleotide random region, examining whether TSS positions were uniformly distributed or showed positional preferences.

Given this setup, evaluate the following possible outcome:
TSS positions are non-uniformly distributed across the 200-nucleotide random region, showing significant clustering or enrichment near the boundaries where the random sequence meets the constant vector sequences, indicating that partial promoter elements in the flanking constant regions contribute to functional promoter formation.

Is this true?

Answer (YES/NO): NO